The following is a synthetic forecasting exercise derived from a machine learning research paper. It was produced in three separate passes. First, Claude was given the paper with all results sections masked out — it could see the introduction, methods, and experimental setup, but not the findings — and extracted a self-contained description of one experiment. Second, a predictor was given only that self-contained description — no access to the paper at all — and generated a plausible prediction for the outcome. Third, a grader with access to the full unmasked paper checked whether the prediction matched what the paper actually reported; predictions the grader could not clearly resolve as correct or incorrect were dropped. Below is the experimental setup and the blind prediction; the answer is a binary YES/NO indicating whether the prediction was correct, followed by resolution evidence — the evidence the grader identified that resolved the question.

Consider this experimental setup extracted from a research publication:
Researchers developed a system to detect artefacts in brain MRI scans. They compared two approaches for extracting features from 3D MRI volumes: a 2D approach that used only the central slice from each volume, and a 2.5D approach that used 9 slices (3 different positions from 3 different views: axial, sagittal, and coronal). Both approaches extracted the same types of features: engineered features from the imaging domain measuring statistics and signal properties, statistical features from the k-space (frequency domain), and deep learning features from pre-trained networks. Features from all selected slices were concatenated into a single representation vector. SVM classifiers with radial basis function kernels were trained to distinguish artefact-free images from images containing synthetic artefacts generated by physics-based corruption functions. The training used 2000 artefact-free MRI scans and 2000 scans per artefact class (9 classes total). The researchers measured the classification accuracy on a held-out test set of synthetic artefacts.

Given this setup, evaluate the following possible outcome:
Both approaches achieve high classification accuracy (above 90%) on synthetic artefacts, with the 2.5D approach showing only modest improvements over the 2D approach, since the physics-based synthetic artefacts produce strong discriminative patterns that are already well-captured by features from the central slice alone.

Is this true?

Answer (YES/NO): YES